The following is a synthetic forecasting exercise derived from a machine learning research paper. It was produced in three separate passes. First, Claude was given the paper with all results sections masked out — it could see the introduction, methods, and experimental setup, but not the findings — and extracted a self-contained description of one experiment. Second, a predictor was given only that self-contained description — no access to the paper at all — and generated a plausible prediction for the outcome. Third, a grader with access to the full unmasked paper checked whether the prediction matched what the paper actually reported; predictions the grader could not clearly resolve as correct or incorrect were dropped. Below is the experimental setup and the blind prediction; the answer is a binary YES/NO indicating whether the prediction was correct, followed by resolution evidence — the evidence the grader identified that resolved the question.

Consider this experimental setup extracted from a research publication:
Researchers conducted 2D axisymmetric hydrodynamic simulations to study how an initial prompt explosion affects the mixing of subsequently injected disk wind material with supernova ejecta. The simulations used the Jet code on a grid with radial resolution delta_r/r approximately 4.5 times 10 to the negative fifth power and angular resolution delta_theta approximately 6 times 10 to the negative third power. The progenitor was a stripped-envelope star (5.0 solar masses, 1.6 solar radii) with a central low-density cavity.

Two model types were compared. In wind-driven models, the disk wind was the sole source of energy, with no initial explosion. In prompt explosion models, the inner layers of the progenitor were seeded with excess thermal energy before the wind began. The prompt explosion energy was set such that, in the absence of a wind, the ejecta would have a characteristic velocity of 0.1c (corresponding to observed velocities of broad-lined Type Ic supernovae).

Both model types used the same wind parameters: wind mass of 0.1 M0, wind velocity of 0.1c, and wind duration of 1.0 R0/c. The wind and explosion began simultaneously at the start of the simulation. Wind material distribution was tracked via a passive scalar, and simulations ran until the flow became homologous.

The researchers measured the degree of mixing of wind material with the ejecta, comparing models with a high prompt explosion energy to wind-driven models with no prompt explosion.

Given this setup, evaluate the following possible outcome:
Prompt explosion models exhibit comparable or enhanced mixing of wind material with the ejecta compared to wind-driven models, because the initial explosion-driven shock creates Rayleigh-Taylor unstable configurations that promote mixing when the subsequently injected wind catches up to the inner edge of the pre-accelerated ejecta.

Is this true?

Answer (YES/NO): NO